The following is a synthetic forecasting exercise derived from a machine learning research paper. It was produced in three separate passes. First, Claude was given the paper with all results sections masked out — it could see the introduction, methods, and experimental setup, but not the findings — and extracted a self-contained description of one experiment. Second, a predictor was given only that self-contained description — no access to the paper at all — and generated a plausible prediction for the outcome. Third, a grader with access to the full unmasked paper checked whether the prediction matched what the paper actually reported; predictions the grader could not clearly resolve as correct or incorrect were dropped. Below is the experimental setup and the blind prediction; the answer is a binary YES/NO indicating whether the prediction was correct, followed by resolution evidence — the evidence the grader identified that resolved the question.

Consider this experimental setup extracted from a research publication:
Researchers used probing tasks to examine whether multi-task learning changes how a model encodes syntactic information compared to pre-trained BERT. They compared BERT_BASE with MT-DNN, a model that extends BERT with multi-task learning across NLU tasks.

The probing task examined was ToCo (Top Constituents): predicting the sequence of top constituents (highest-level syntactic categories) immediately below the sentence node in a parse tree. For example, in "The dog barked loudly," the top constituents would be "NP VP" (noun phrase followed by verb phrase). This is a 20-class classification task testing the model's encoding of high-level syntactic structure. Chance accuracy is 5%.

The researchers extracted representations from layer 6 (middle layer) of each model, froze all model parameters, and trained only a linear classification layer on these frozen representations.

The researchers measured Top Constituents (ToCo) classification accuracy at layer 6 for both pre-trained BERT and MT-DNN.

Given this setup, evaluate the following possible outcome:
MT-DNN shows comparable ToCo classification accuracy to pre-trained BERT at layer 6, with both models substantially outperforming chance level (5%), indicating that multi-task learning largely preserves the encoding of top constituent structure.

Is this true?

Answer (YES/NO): NO